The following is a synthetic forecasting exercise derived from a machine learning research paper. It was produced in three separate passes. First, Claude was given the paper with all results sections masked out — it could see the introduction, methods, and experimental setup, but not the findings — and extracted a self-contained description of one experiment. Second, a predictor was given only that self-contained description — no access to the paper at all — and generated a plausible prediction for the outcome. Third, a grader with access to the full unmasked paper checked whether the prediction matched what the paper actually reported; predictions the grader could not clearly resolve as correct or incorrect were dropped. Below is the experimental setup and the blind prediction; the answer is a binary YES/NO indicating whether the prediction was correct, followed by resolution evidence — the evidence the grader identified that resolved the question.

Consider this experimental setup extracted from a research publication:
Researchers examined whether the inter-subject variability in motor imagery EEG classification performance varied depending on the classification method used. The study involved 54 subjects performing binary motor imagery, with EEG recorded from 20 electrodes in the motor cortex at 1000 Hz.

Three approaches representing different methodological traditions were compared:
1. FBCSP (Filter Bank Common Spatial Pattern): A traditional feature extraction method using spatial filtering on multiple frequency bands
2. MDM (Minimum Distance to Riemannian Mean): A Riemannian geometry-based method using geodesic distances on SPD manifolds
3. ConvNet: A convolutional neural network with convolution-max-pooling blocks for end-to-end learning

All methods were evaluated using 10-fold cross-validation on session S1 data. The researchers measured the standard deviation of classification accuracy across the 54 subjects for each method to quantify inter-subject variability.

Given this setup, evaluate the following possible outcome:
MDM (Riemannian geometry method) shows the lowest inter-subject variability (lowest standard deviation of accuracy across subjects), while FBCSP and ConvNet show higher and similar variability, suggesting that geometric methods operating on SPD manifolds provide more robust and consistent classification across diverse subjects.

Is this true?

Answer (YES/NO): NO